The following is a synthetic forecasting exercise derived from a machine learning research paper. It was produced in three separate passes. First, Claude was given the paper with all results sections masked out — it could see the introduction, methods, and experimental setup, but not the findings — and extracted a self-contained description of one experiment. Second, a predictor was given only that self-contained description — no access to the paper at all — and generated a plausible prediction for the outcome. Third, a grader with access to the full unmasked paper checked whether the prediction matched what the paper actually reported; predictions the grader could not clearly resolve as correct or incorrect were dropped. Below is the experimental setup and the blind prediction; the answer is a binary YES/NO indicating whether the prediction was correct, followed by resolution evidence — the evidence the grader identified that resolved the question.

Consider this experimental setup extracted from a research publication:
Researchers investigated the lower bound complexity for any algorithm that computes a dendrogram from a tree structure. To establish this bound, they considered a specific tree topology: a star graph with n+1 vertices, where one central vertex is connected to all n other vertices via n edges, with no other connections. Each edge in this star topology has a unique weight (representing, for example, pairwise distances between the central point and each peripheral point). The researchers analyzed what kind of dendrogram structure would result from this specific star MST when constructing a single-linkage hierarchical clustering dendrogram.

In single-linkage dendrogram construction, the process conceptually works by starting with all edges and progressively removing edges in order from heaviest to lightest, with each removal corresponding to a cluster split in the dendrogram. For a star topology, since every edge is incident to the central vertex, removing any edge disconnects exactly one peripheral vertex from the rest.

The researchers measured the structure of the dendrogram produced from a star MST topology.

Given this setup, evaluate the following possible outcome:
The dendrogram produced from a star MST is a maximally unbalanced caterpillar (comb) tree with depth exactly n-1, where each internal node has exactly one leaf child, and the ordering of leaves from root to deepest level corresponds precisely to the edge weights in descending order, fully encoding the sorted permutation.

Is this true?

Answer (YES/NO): NO